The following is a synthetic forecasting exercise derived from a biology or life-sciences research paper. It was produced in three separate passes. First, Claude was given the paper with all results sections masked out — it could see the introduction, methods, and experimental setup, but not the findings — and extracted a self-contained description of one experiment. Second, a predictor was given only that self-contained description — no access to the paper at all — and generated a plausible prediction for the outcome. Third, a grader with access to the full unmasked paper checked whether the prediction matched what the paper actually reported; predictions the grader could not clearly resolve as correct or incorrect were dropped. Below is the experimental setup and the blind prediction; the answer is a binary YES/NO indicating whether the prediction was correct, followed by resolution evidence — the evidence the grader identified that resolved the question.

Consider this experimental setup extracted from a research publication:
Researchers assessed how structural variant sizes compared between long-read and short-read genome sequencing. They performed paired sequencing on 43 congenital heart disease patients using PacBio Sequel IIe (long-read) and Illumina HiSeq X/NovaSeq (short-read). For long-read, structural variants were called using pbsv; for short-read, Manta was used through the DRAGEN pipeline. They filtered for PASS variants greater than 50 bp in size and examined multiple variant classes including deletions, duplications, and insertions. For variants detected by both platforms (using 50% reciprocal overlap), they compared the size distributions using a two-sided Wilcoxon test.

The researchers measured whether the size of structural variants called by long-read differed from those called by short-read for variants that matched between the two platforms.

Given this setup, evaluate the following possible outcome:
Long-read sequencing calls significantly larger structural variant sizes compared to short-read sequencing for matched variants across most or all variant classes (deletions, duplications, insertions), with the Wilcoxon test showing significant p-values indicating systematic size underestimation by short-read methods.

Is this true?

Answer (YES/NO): NO